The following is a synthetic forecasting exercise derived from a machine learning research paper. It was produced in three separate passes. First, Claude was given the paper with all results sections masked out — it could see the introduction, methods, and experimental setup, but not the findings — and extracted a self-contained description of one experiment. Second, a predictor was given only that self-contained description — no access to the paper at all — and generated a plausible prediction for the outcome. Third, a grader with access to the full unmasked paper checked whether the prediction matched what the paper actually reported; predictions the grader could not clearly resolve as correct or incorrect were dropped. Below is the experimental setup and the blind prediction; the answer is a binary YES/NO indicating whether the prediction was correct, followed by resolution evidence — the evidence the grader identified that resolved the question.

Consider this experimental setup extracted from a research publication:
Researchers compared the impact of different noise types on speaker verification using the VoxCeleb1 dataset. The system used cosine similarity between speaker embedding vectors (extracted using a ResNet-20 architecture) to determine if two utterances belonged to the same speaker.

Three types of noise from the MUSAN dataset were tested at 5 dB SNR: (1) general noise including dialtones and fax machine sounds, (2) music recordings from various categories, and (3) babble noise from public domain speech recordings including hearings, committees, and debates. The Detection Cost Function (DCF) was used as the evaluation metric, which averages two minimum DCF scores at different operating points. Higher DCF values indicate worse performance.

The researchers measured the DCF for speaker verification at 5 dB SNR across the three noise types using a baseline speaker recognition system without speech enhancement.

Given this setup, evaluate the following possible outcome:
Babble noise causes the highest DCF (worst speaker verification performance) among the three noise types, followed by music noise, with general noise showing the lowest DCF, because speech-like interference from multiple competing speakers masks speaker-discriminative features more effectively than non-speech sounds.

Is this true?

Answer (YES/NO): NO